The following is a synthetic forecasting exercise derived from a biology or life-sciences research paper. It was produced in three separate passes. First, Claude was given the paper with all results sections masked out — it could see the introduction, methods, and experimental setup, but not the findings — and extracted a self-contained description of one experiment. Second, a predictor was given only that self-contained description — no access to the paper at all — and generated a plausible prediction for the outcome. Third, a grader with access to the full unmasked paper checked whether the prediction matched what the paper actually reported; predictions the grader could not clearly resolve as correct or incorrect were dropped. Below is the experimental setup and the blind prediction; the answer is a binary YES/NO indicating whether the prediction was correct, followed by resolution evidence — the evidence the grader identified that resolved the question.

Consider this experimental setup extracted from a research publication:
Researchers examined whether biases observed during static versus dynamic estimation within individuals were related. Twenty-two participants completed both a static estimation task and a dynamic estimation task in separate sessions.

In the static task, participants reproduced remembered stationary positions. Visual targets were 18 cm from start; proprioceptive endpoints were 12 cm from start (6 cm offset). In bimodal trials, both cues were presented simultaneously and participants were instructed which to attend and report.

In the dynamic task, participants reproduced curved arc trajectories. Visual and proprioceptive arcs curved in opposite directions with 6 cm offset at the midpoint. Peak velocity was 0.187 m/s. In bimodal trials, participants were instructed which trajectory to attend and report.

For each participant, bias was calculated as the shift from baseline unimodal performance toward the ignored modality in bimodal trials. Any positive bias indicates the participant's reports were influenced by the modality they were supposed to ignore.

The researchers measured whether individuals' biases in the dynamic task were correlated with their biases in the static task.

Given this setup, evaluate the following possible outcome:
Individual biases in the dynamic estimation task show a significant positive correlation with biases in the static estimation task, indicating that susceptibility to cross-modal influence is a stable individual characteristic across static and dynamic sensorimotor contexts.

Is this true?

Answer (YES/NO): NO